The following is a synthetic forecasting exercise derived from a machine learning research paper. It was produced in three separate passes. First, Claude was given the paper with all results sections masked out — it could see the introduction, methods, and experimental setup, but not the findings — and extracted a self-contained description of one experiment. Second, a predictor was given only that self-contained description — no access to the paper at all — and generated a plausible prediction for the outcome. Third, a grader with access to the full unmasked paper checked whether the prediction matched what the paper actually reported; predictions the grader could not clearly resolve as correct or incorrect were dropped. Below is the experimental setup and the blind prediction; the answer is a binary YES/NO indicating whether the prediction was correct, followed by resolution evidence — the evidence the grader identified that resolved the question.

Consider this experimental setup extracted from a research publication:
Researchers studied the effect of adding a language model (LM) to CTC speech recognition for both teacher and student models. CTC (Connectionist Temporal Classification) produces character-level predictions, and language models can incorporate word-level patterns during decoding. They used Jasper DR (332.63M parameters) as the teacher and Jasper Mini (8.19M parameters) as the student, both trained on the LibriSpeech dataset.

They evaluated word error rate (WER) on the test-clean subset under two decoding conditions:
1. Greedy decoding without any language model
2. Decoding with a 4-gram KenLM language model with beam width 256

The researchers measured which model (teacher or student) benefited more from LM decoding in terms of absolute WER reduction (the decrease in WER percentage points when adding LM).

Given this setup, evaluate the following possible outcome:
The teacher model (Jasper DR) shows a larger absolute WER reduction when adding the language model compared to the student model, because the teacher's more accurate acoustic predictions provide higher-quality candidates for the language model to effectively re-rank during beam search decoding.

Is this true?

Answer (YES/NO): NO